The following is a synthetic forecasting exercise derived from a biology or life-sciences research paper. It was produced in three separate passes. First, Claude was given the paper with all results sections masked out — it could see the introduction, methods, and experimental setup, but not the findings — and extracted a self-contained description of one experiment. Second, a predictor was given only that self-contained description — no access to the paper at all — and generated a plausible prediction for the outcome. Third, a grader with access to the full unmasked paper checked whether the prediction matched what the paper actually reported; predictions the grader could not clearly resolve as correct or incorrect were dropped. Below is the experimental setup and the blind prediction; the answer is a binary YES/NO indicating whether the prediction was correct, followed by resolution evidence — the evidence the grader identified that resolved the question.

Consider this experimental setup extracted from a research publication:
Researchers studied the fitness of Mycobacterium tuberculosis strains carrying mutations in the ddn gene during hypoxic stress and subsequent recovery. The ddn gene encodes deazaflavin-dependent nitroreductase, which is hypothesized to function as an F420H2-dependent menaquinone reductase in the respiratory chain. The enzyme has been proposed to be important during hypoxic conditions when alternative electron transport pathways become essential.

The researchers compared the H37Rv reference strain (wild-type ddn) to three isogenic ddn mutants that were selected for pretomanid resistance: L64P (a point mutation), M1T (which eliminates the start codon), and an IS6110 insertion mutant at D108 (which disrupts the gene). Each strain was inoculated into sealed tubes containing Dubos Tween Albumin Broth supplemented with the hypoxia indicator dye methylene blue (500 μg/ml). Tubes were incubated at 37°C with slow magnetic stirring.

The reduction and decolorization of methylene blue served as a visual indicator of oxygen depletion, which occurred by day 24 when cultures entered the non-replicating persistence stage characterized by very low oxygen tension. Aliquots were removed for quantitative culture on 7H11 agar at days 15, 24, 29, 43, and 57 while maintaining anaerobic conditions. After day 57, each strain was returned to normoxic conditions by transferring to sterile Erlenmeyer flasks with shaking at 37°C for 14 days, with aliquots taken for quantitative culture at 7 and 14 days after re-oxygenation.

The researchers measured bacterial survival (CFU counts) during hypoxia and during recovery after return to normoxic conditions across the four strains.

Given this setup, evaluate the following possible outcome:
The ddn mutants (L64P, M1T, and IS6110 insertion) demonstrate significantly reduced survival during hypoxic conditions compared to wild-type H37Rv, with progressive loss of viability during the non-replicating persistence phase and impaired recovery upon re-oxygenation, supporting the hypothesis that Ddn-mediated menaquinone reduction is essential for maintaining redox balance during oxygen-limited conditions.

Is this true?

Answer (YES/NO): NO